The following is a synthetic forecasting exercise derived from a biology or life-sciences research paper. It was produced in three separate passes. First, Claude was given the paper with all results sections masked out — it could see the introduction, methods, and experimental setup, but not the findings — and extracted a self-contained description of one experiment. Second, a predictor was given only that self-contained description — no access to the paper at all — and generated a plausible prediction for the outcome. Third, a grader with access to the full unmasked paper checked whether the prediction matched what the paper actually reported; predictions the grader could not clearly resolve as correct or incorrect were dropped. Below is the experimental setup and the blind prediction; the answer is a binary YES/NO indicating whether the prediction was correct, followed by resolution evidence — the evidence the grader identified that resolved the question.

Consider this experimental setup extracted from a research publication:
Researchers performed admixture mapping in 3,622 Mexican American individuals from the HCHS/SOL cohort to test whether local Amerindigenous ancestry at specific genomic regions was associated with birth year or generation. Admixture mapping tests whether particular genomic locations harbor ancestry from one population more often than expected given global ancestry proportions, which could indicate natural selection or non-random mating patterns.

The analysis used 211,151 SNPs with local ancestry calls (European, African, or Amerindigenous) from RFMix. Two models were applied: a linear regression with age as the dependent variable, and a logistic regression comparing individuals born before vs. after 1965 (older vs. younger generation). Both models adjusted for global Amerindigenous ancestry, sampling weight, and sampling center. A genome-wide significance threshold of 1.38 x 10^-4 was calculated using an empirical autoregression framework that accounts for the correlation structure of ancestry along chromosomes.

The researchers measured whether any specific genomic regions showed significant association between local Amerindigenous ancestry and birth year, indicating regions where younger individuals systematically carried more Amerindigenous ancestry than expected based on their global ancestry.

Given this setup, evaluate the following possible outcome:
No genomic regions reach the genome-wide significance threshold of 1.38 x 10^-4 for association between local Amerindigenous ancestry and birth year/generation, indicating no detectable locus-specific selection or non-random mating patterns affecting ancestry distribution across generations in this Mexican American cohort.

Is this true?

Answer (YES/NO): YES